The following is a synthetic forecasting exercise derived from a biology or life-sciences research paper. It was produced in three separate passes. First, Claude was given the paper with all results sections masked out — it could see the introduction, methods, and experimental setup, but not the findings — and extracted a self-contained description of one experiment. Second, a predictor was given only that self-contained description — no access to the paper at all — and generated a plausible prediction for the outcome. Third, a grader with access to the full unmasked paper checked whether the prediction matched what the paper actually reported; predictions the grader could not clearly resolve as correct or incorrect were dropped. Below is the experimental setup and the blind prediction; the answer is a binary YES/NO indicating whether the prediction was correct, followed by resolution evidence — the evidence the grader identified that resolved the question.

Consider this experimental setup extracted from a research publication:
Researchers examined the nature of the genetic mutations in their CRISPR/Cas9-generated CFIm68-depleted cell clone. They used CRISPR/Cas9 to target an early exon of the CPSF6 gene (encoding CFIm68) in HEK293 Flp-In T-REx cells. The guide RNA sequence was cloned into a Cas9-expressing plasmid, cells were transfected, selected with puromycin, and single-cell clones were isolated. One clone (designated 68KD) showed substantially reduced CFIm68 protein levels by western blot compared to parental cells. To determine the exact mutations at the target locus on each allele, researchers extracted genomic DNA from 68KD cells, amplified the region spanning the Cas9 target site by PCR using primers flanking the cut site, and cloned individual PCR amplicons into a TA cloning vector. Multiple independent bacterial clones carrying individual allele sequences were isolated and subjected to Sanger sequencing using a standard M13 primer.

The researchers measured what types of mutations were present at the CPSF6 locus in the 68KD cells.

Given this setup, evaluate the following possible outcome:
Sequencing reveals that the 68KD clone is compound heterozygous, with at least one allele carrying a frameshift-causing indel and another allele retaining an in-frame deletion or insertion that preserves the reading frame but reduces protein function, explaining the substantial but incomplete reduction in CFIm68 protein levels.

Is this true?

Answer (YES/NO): YES